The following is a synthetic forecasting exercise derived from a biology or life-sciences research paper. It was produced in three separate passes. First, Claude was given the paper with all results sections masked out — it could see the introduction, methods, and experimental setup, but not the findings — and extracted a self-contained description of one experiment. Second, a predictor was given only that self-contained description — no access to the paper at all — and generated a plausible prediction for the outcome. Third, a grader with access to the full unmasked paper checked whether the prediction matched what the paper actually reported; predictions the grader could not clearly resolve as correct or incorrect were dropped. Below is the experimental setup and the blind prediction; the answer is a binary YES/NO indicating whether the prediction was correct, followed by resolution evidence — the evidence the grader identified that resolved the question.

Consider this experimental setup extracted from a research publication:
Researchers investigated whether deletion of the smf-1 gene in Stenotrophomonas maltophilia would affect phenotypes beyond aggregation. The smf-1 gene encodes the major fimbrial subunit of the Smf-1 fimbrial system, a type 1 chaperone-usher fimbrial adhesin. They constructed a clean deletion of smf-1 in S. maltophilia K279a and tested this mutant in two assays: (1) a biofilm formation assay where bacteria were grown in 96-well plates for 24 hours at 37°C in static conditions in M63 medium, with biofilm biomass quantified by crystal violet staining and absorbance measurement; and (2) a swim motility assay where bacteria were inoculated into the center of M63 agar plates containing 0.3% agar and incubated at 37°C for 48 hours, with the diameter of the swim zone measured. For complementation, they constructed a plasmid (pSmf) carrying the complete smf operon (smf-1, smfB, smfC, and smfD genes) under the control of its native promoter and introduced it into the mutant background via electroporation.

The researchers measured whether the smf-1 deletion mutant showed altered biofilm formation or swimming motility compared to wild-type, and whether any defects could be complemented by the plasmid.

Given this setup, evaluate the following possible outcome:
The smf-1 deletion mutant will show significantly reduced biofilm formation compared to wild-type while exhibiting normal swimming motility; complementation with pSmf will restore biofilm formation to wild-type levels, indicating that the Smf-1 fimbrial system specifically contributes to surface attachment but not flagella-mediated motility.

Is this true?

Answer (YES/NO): NO